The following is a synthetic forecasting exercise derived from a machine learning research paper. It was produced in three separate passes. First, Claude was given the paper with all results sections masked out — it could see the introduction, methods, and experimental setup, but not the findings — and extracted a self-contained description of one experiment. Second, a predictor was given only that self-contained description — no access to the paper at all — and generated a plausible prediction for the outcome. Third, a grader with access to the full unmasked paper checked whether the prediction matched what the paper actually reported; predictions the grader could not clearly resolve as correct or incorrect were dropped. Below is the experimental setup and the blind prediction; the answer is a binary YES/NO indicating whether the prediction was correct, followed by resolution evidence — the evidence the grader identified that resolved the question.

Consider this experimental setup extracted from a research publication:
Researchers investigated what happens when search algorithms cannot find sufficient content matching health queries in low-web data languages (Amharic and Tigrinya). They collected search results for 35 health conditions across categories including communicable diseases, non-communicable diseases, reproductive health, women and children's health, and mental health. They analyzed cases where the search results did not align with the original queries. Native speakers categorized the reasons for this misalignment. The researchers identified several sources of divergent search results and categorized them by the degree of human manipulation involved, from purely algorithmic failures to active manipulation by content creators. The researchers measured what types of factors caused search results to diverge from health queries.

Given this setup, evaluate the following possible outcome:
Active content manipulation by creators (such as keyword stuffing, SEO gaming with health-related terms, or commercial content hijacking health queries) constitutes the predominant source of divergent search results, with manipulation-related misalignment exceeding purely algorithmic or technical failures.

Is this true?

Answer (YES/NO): NO